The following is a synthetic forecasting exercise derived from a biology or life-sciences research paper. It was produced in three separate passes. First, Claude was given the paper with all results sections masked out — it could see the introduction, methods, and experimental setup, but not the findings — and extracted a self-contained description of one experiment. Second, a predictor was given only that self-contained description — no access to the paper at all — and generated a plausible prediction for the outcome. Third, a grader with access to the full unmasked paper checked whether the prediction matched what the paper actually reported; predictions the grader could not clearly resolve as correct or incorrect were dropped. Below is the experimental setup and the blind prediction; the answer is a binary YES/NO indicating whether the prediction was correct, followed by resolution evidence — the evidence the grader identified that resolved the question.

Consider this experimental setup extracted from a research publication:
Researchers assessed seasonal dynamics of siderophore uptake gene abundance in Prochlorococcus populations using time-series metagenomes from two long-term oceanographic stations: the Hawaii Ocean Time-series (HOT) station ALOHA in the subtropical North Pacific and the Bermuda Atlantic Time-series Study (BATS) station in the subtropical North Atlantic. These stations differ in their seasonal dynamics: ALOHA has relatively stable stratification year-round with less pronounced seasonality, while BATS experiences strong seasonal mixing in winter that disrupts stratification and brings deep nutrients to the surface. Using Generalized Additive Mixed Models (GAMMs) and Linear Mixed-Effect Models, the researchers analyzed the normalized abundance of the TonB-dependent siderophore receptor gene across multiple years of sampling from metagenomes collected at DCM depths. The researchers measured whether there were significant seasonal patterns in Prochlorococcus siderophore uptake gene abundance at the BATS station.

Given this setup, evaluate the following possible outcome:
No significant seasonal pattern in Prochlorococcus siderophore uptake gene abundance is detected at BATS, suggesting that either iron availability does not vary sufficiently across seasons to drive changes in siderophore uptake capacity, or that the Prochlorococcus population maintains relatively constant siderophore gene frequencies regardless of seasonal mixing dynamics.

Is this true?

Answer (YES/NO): NO